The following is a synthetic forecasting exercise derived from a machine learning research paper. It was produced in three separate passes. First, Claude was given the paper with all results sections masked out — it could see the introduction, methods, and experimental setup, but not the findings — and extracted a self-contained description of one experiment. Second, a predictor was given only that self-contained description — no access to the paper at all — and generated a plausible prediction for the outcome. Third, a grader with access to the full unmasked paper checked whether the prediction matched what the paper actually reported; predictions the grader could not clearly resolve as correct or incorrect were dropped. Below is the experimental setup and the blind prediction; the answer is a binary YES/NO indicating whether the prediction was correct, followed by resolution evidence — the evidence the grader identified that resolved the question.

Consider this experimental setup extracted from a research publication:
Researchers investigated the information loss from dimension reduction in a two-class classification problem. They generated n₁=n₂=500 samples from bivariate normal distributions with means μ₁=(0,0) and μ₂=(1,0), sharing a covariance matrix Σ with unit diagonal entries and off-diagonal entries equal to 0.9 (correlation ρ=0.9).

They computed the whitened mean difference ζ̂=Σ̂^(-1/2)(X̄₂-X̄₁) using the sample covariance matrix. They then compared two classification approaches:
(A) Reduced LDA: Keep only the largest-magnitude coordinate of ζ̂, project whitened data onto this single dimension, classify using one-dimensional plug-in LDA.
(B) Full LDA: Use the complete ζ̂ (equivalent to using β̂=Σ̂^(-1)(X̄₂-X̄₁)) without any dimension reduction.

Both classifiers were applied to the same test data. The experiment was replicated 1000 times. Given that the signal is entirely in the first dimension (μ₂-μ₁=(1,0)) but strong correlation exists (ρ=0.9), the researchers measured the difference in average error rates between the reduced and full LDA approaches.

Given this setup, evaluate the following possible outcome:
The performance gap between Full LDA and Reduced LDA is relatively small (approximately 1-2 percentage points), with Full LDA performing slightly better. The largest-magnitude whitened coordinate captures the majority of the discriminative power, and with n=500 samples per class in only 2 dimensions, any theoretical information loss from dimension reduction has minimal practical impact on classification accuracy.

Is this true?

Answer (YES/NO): NO